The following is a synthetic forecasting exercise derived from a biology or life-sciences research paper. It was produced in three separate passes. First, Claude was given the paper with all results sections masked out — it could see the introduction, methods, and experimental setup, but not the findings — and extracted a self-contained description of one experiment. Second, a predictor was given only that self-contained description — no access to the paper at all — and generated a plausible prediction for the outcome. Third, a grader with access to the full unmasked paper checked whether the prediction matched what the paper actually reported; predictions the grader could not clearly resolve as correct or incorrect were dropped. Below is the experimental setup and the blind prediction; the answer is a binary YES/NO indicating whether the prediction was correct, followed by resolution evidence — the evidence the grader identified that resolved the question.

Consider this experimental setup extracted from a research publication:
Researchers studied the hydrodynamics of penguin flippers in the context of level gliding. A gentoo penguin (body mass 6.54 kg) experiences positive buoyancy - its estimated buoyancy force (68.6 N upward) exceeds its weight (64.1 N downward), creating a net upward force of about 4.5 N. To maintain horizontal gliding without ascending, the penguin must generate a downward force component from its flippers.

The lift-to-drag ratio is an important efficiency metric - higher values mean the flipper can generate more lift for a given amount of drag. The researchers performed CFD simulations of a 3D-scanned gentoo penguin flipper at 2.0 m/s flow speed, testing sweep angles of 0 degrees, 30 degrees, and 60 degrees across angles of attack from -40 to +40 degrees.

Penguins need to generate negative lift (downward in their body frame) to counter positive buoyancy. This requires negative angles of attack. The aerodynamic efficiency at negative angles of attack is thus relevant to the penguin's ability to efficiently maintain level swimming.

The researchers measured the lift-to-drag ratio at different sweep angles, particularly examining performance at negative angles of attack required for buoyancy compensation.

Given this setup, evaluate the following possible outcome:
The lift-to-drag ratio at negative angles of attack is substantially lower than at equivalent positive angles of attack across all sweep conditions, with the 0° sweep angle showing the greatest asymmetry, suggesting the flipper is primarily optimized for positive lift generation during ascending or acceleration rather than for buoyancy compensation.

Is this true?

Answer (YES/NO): NO